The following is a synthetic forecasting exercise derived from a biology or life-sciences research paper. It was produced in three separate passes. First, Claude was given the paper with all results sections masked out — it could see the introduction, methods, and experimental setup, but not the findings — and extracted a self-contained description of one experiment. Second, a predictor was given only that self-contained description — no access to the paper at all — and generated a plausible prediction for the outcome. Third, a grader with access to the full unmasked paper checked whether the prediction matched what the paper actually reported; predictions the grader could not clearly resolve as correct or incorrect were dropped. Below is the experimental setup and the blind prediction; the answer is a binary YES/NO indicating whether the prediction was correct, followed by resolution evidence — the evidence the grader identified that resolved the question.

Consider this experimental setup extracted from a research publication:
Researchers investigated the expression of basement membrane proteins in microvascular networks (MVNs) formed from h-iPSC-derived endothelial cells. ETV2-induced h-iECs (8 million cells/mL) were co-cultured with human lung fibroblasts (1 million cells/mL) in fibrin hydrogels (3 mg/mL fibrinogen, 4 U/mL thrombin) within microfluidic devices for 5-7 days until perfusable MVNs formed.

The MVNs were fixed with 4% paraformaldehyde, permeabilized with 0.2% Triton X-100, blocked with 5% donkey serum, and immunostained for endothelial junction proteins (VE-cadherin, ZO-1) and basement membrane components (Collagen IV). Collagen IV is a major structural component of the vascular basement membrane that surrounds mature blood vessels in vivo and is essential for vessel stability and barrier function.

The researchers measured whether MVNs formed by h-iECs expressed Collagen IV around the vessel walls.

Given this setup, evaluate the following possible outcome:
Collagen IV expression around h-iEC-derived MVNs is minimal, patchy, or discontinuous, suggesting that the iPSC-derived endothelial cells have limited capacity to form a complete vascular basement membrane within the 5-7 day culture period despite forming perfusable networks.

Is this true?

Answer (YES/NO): NO